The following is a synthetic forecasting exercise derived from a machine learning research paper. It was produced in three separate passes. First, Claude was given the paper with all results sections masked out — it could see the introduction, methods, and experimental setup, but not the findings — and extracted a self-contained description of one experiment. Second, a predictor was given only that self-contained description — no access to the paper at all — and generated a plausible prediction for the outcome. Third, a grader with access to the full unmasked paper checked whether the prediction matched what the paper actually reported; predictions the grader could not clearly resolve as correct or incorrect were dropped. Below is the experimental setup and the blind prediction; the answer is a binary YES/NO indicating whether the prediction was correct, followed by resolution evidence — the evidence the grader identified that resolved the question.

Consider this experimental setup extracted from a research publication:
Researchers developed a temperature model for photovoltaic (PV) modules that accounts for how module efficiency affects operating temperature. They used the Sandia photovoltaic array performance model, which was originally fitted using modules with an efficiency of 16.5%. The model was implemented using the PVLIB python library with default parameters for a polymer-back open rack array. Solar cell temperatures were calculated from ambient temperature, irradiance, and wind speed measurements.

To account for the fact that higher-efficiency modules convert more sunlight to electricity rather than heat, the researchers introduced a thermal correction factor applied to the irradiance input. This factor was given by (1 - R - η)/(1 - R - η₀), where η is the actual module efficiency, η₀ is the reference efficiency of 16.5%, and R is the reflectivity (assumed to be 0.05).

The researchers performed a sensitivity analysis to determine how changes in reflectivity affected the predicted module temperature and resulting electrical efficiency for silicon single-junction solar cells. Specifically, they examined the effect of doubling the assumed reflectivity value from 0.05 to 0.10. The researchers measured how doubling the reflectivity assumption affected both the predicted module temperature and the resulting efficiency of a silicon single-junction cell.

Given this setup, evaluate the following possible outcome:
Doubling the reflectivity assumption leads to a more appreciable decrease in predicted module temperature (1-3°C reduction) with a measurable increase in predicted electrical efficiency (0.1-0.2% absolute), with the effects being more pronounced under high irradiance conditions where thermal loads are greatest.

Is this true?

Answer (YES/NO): NO